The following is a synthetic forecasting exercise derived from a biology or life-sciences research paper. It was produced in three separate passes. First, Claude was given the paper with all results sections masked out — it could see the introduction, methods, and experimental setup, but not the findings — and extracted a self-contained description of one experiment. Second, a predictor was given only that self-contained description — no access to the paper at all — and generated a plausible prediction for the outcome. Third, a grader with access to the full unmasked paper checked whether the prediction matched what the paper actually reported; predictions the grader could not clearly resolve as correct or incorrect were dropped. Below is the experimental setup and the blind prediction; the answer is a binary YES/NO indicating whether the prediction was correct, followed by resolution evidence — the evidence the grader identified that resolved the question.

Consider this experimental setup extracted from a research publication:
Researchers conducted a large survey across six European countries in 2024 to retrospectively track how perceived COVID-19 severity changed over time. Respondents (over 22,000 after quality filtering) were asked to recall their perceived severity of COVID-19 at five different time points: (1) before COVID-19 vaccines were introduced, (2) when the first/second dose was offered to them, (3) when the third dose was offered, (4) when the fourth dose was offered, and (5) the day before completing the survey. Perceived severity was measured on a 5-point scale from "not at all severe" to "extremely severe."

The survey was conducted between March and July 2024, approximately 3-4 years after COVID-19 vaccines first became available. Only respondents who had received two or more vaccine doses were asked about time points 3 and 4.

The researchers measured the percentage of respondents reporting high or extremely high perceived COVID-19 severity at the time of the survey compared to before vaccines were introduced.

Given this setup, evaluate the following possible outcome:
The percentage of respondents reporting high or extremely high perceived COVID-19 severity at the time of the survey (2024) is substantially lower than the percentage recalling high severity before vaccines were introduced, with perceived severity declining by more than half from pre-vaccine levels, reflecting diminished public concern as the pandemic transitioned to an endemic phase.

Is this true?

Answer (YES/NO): YES